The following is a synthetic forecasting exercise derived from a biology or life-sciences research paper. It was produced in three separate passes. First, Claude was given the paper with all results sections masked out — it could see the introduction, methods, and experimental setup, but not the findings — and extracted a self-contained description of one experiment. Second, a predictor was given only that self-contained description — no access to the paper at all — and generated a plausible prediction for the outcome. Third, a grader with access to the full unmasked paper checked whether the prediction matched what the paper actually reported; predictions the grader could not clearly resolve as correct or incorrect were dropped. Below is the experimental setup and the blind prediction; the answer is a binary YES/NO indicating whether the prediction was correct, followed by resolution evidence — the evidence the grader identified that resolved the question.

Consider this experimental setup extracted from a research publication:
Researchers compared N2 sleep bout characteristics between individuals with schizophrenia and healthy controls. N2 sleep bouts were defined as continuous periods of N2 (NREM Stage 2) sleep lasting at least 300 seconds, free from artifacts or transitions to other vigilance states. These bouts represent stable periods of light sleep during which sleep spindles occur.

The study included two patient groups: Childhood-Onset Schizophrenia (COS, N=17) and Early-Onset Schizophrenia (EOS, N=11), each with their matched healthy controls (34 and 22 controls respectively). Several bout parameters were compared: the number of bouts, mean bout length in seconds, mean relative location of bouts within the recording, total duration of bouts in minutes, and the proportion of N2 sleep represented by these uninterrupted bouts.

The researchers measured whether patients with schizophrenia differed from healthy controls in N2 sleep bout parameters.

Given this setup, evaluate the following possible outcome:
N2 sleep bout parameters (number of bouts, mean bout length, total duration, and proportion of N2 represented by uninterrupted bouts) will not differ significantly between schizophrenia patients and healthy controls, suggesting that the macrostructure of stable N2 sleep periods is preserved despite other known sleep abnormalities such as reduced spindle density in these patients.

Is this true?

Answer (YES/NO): NO